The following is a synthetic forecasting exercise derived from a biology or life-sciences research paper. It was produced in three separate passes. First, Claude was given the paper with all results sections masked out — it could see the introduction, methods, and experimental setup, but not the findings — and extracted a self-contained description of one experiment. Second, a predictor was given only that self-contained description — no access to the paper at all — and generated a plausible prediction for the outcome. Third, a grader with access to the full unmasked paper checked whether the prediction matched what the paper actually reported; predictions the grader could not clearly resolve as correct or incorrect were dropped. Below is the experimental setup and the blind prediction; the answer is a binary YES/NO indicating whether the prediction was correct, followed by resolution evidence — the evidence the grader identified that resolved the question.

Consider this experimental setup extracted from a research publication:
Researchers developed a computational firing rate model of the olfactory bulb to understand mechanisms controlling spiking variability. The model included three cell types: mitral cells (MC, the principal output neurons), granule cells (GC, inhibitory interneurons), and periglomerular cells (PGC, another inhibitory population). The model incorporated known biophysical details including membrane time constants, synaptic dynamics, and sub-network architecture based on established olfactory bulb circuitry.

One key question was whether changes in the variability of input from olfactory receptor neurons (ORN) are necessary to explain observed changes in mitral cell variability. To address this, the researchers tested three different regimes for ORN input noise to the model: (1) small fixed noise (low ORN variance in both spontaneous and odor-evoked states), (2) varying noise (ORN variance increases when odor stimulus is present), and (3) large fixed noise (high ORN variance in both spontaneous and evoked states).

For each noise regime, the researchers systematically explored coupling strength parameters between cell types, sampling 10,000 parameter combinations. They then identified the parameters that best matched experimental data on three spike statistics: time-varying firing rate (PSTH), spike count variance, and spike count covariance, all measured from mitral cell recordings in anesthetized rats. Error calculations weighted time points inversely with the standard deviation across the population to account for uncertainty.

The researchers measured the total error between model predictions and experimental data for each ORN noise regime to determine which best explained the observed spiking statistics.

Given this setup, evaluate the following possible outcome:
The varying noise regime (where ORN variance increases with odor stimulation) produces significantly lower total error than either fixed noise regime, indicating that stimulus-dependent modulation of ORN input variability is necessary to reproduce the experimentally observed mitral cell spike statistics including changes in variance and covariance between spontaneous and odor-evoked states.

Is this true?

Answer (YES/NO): NO